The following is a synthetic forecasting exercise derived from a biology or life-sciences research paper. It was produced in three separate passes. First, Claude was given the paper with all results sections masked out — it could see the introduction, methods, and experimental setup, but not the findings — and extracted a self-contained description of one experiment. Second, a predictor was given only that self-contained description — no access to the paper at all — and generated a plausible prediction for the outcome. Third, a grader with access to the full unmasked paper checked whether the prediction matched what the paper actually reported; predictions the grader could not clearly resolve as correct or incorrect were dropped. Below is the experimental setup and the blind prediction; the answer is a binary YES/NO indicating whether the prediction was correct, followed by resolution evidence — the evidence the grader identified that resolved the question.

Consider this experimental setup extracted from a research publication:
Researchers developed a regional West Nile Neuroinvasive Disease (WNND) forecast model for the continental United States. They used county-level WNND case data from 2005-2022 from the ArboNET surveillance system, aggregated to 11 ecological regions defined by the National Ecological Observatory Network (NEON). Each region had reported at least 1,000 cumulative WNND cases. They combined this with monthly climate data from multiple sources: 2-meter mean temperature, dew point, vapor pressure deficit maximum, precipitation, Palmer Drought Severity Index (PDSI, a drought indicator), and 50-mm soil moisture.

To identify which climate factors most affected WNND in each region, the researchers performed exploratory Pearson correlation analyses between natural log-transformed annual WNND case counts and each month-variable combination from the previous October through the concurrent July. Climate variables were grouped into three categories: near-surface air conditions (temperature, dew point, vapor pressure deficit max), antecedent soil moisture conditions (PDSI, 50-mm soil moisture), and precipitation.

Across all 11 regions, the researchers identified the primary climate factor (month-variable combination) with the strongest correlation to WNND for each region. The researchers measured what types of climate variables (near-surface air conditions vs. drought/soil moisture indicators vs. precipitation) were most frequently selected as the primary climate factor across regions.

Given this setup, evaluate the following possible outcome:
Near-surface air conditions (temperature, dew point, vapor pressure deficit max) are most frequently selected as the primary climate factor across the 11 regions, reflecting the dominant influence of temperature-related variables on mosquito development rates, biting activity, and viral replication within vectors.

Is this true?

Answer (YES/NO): NO